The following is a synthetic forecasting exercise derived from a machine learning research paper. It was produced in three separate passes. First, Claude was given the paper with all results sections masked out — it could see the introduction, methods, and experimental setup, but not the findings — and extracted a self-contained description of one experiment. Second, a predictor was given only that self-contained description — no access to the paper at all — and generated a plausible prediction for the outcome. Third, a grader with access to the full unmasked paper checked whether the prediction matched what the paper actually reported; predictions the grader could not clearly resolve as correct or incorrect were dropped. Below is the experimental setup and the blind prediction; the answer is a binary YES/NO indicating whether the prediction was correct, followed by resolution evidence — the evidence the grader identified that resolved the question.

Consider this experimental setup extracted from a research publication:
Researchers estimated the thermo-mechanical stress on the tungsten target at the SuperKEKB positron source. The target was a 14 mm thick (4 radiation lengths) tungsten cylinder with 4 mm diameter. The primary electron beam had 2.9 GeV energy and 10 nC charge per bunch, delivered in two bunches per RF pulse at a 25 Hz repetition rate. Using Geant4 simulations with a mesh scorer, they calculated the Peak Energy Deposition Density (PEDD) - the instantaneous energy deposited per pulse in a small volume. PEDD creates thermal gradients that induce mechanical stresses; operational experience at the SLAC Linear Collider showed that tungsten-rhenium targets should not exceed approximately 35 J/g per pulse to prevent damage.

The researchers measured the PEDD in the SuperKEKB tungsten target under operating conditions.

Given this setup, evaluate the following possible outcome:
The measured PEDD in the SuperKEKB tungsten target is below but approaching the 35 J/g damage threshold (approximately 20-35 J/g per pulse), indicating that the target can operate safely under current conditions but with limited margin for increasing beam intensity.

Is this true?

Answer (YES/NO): NO